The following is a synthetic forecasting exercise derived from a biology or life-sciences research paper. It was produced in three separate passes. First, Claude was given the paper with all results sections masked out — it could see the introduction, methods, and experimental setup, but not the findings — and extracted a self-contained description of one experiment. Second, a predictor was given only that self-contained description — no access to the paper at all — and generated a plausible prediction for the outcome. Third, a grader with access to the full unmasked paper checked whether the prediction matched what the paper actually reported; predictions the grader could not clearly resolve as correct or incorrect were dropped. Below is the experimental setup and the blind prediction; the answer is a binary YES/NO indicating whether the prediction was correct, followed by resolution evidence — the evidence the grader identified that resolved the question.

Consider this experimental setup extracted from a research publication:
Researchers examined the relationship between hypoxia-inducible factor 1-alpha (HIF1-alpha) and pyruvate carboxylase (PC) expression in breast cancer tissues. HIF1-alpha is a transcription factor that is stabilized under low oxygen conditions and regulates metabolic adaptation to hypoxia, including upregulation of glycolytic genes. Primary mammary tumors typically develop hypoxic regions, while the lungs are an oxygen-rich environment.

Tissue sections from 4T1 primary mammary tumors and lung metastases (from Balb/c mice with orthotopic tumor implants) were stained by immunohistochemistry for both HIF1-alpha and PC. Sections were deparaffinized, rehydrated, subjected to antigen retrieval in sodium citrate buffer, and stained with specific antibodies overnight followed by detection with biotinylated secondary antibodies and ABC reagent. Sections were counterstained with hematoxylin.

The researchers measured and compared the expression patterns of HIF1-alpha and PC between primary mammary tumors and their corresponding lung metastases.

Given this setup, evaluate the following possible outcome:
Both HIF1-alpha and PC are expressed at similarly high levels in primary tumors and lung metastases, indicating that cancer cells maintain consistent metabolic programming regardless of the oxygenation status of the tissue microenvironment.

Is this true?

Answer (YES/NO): NO